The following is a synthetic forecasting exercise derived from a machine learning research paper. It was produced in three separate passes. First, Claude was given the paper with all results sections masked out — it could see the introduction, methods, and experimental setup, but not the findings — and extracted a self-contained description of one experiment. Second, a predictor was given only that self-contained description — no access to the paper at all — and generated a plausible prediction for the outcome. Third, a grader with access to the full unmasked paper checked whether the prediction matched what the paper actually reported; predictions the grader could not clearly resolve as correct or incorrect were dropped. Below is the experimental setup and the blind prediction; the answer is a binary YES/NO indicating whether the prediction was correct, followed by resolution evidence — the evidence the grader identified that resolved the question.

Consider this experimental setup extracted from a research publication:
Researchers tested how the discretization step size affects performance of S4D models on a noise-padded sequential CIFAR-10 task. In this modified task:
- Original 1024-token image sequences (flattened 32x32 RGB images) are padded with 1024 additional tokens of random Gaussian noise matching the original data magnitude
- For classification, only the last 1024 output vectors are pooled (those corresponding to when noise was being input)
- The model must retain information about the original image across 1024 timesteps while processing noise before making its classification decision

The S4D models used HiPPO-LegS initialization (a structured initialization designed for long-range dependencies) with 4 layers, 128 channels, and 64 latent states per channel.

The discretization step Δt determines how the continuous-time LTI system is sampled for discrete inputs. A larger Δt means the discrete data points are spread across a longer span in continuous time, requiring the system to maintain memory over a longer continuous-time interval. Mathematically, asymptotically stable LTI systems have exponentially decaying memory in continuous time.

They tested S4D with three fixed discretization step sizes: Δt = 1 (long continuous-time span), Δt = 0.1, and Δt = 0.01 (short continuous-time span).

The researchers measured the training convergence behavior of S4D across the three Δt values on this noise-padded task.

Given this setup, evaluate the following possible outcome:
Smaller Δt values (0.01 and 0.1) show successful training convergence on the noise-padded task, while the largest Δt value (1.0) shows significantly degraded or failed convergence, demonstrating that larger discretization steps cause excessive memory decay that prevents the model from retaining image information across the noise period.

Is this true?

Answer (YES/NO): YES